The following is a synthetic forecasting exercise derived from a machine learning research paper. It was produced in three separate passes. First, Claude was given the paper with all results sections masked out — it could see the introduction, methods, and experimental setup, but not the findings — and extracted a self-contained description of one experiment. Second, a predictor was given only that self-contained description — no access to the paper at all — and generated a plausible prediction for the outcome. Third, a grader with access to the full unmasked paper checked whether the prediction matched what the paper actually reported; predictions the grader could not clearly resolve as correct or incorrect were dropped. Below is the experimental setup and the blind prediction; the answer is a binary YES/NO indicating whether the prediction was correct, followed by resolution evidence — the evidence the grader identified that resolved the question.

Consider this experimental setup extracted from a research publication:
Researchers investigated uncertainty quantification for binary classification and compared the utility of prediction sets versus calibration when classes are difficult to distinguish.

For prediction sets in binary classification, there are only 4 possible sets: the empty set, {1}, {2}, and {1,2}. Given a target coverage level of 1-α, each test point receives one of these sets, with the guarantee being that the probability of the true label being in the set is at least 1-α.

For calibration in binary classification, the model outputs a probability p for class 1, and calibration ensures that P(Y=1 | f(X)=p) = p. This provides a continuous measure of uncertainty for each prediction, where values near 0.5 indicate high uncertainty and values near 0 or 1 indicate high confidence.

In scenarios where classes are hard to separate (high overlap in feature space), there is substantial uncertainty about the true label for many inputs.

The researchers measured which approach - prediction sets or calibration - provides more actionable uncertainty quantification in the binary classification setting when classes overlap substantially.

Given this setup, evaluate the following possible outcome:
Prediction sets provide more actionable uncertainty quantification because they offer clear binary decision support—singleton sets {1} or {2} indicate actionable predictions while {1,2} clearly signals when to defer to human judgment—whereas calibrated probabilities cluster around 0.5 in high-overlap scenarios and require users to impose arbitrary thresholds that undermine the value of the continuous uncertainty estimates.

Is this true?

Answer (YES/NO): NO